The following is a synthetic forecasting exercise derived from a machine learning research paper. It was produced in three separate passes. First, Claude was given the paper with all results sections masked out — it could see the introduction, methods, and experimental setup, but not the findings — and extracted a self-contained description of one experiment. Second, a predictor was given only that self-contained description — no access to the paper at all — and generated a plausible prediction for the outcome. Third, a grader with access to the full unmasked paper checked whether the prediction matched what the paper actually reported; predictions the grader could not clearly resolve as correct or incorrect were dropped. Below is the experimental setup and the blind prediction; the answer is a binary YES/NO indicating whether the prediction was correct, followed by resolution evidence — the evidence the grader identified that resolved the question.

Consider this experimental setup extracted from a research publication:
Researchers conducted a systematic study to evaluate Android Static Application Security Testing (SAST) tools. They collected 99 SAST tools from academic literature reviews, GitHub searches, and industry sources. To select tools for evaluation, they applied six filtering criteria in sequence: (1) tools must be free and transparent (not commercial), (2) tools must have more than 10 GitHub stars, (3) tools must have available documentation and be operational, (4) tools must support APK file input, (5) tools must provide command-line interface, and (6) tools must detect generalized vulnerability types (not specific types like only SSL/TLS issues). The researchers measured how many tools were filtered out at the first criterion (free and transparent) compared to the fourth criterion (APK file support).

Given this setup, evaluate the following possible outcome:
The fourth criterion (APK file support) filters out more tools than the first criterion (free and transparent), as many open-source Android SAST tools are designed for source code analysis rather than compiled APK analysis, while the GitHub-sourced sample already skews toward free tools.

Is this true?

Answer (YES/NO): NO